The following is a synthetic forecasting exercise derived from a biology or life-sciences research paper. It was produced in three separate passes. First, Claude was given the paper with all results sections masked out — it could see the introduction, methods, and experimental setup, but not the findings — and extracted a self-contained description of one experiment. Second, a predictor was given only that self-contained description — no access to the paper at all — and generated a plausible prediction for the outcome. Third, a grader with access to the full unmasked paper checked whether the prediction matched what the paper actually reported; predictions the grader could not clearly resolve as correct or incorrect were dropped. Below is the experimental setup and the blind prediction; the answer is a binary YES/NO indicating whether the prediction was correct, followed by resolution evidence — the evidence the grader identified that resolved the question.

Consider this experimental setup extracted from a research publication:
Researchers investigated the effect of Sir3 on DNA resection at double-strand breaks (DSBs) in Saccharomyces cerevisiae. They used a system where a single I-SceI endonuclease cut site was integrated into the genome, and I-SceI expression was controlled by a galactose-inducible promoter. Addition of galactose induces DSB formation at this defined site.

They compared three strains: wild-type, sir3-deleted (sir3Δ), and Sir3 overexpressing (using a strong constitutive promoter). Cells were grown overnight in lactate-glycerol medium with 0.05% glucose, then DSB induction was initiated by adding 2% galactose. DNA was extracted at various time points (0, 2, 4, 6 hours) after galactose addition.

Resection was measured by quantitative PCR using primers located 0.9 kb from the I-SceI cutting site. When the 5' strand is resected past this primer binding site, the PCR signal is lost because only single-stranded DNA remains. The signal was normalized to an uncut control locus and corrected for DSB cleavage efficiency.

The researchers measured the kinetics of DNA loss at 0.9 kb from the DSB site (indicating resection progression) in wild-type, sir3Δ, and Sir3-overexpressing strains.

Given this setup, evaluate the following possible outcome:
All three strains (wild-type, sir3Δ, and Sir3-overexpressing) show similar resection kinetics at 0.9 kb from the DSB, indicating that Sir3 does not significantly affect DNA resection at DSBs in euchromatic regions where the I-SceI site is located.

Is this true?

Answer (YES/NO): NO